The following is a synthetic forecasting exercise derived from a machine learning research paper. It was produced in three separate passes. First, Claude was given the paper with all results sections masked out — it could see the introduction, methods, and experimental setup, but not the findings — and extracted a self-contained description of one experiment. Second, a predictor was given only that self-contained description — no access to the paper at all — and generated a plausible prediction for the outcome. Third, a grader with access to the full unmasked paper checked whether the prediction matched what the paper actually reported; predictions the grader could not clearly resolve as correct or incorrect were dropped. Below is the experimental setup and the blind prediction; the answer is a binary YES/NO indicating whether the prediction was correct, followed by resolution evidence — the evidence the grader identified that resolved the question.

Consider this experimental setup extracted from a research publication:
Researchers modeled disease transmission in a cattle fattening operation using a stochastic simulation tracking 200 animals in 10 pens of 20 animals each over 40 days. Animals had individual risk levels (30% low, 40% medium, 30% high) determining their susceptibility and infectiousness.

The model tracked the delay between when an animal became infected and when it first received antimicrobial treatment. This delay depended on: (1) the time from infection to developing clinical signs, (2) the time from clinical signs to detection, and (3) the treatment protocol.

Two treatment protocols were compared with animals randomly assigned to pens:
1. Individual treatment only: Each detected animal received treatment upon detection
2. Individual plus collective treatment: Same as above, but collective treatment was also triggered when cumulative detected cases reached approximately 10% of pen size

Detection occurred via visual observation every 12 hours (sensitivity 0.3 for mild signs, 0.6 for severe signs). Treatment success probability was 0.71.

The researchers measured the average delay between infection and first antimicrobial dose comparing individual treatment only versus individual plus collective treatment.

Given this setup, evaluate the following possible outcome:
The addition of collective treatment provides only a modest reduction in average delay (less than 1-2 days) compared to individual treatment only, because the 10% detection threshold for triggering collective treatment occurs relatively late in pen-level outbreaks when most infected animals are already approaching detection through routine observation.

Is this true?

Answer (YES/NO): NO